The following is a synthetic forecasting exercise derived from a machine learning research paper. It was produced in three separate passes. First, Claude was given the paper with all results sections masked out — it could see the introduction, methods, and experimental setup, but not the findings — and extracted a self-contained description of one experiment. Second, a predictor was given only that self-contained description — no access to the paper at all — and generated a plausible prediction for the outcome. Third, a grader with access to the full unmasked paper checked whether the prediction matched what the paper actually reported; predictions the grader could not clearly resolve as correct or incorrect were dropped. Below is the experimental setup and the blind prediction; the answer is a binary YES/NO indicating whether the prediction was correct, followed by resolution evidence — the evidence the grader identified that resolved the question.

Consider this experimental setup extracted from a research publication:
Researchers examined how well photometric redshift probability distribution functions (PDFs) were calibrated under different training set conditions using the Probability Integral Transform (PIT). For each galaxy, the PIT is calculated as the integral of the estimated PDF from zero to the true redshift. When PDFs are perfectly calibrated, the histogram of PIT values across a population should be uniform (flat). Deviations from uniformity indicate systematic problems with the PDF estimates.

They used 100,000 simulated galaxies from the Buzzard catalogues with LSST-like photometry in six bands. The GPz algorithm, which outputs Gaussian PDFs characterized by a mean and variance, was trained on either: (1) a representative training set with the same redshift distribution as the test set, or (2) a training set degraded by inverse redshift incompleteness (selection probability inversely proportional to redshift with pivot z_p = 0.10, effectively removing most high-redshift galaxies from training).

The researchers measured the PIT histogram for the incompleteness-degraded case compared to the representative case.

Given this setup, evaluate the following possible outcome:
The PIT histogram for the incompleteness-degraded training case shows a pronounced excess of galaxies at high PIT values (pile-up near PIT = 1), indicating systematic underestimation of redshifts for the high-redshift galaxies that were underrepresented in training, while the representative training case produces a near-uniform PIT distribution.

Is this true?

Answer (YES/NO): NO